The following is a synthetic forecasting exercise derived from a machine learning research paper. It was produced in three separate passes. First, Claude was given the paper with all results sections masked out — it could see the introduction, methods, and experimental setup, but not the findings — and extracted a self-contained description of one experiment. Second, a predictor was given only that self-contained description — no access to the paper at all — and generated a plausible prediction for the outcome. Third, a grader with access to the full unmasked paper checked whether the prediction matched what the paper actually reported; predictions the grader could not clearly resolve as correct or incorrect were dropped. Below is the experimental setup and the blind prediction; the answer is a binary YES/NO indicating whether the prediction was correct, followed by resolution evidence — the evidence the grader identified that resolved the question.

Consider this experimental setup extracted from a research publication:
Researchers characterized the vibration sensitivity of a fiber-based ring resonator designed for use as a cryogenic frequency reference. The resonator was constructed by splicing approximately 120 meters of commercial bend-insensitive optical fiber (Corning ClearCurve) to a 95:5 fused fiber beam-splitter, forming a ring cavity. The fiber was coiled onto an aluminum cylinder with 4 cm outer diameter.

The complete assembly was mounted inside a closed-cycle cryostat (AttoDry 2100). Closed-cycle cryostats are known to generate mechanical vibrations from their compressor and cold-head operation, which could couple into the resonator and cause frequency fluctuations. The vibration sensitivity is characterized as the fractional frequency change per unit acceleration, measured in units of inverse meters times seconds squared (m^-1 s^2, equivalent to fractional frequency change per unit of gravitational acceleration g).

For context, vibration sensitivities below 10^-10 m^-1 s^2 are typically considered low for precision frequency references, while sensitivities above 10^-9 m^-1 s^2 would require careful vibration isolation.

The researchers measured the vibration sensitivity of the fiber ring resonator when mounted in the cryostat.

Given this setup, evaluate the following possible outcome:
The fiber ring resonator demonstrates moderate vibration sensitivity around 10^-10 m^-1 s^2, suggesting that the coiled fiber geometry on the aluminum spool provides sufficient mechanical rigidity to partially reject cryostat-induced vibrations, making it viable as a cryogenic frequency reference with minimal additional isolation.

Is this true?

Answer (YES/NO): NO